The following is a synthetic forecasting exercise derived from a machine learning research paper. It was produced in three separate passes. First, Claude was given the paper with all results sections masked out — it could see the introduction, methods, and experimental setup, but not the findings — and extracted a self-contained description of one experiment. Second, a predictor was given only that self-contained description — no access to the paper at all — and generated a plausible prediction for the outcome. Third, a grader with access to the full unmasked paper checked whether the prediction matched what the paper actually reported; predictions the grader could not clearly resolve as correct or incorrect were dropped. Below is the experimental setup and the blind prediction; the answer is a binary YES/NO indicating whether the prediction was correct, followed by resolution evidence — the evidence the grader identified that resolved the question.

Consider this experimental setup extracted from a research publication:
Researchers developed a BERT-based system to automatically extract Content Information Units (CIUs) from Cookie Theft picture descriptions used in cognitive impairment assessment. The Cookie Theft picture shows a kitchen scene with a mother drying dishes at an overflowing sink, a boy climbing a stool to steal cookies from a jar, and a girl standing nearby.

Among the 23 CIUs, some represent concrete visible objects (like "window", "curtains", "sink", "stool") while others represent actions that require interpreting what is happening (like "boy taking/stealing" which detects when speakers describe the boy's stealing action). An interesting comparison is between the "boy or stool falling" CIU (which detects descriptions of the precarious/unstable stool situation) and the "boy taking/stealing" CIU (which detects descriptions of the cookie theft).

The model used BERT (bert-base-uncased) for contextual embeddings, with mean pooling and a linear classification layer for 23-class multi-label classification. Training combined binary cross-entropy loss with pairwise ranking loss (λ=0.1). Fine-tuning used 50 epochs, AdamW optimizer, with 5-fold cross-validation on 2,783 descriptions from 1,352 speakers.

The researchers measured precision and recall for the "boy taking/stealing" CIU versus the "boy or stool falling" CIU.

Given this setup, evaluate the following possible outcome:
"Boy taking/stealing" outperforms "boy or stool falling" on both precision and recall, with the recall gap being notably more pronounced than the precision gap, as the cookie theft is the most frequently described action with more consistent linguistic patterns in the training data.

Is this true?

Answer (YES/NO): NO